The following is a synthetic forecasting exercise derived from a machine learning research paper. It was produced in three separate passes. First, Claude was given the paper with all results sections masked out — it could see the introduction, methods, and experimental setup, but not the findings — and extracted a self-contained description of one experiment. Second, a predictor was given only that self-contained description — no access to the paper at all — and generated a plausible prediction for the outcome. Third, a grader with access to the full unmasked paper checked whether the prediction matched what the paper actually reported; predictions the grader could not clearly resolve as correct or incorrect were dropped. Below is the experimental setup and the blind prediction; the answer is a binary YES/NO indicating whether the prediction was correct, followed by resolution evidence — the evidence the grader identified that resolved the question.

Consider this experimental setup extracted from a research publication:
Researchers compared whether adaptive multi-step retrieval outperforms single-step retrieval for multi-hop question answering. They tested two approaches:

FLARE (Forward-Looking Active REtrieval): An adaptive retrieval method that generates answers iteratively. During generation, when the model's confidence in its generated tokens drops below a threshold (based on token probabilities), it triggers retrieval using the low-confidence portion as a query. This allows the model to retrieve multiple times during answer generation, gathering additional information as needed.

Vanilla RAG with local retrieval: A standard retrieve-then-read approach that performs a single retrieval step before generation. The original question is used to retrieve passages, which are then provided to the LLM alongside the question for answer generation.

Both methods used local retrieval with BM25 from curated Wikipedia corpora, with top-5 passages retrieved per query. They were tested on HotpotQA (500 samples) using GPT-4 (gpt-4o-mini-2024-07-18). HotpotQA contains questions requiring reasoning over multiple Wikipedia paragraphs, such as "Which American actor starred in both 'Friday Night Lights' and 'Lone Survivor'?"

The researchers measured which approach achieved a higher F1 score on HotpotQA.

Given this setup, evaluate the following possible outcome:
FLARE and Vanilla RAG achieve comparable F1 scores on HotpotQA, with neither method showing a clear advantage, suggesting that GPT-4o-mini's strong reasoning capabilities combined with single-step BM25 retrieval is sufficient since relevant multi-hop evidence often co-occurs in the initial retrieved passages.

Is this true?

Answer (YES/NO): NO